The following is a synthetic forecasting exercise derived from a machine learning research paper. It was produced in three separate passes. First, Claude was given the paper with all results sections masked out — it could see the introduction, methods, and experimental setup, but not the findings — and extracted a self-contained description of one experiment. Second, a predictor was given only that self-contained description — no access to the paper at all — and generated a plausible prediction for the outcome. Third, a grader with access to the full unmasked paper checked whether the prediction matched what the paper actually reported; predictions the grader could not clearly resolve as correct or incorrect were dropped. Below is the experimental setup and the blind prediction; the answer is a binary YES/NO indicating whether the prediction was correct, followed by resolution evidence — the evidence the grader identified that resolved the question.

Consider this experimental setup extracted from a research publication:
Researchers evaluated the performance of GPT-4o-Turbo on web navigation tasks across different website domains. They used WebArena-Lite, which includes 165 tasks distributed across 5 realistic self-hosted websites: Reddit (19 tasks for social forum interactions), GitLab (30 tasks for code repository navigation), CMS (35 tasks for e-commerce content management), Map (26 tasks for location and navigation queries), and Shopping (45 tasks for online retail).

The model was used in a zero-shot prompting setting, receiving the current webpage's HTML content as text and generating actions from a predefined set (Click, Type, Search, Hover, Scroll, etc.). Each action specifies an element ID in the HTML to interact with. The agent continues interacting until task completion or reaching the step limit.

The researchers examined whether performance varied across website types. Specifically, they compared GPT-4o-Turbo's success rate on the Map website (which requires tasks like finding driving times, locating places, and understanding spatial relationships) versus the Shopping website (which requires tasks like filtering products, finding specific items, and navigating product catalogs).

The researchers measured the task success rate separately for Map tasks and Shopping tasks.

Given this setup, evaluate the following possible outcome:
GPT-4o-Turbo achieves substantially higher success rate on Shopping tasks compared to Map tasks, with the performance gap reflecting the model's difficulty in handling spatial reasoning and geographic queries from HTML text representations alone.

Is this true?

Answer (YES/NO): NO